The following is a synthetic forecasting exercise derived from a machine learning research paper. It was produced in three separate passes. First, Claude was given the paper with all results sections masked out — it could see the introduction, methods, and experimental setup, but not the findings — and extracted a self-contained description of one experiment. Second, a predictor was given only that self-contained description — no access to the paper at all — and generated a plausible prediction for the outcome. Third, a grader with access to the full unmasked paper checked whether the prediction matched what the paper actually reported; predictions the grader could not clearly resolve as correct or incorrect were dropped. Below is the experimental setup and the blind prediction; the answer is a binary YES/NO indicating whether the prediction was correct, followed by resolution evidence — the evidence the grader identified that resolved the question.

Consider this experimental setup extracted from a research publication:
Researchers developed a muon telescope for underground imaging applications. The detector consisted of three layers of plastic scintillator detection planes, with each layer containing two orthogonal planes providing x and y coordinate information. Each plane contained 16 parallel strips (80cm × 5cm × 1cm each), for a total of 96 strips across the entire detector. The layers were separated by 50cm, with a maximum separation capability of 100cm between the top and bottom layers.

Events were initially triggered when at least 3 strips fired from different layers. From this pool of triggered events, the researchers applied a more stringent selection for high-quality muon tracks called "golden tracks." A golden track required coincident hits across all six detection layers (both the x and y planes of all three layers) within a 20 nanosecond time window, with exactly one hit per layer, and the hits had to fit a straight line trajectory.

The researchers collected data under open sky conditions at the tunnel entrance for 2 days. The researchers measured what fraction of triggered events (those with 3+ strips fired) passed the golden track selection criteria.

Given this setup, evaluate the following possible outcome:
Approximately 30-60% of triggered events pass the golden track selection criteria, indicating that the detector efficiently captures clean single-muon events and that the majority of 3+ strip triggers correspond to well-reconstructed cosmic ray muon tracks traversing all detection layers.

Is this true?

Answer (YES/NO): NO